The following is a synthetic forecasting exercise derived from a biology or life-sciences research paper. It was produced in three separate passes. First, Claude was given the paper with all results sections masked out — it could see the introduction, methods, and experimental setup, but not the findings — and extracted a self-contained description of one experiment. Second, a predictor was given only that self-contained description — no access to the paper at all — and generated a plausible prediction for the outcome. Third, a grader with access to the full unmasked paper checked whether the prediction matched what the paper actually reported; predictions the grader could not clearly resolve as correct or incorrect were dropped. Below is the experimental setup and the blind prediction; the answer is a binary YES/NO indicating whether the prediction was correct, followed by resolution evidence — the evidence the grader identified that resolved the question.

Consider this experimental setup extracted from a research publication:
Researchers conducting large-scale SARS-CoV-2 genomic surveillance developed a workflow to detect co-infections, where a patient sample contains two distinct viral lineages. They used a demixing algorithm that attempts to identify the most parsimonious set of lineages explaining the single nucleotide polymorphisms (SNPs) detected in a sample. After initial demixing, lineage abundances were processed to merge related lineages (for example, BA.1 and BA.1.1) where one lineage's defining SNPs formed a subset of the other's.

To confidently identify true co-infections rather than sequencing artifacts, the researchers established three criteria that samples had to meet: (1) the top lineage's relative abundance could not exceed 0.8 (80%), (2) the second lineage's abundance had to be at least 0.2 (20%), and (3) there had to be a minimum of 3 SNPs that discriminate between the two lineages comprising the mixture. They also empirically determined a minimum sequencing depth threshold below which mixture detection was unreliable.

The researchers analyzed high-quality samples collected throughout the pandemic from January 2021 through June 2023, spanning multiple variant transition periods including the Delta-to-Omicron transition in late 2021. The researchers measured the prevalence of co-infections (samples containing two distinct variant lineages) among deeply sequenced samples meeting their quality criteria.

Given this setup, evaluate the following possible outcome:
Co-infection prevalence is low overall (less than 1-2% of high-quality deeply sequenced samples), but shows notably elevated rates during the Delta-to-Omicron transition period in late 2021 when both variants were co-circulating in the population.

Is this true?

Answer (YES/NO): YES